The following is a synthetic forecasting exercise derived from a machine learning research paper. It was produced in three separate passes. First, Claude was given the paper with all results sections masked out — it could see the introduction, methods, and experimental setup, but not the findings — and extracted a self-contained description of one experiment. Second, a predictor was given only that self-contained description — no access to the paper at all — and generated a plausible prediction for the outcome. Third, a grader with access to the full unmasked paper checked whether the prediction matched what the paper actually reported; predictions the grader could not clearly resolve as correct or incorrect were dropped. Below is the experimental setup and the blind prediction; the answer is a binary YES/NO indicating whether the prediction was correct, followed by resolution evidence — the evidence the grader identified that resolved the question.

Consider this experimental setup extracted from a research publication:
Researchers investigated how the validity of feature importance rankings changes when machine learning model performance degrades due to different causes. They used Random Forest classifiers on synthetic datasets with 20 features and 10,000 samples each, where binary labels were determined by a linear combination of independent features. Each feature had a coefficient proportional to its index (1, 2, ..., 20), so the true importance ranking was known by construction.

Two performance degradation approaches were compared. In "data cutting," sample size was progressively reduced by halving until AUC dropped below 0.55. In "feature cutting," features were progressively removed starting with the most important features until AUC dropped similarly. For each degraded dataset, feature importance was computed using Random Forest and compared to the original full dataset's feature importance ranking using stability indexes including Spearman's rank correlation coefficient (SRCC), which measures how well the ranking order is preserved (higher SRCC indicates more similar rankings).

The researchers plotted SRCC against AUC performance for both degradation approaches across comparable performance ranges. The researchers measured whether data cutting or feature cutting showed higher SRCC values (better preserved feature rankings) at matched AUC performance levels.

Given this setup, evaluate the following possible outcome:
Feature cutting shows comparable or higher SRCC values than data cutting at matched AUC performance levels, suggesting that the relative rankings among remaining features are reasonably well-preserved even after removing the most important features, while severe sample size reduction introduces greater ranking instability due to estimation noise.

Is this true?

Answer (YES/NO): YES